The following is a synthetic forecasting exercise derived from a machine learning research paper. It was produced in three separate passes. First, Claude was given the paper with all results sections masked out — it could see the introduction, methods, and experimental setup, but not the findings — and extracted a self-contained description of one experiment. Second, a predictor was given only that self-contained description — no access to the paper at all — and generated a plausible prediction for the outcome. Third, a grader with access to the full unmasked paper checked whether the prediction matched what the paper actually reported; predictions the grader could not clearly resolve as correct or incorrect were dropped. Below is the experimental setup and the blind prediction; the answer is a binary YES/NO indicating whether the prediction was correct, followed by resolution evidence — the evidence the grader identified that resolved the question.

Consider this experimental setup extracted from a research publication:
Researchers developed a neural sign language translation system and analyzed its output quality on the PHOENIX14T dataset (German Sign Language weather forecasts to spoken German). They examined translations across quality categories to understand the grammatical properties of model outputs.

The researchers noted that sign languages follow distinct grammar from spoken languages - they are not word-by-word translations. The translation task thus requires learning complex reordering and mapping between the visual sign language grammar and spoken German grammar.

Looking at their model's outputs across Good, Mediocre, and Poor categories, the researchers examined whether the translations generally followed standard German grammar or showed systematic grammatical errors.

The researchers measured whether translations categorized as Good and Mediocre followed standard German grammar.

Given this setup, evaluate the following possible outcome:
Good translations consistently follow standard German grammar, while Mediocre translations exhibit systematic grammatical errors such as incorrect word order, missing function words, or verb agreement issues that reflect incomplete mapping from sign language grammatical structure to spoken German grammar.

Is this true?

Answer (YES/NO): NO